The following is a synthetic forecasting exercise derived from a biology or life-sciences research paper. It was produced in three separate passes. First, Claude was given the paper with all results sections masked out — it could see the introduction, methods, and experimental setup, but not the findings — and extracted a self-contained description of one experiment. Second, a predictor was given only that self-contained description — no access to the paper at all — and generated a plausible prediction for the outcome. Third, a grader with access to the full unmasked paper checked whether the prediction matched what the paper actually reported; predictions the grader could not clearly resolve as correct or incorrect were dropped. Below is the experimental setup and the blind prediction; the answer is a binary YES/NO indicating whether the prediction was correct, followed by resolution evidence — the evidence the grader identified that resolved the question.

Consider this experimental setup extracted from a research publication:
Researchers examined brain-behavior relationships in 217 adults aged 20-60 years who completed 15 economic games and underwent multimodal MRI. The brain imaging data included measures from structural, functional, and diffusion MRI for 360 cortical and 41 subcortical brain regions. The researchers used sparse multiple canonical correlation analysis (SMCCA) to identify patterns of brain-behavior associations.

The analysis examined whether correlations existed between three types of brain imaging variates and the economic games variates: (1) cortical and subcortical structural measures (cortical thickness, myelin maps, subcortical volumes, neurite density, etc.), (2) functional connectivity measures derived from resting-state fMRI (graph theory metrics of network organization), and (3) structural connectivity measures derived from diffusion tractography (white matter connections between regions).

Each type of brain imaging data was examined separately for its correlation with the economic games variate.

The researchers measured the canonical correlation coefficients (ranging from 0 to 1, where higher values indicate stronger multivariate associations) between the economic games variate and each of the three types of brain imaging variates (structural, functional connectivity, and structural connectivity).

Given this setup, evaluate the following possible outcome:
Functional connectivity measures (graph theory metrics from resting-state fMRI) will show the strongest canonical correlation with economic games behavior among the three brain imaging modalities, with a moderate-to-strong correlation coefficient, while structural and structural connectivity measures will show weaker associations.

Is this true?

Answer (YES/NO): NO